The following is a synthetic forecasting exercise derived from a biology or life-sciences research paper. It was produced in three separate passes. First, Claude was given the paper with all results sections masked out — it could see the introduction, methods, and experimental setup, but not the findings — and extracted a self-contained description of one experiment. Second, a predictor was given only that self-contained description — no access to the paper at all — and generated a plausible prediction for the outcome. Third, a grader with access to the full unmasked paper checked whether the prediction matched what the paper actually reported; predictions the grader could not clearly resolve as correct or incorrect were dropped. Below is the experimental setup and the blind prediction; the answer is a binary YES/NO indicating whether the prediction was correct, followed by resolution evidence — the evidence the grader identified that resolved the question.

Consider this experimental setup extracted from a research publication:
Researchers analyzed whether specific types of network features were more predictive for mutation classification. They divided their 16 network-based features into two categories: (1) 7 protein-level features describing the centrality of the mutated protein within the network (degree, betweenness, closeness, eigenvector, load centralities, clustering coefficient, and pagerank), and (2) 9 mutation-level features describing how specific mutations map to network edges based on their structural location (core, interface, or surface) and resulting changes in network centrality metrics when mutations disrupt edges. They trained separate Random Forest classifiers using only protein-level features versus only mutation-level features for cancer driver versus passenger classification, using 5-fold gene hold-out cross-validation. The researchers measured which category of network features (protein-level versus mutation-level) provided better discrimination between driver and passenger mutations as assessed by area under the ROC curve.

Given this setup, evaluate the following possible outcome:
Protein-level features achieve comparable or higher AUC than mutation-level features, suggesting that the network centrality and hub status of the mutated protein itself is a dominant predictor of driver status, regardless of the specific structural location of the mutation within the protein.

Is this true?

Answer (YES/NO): YES